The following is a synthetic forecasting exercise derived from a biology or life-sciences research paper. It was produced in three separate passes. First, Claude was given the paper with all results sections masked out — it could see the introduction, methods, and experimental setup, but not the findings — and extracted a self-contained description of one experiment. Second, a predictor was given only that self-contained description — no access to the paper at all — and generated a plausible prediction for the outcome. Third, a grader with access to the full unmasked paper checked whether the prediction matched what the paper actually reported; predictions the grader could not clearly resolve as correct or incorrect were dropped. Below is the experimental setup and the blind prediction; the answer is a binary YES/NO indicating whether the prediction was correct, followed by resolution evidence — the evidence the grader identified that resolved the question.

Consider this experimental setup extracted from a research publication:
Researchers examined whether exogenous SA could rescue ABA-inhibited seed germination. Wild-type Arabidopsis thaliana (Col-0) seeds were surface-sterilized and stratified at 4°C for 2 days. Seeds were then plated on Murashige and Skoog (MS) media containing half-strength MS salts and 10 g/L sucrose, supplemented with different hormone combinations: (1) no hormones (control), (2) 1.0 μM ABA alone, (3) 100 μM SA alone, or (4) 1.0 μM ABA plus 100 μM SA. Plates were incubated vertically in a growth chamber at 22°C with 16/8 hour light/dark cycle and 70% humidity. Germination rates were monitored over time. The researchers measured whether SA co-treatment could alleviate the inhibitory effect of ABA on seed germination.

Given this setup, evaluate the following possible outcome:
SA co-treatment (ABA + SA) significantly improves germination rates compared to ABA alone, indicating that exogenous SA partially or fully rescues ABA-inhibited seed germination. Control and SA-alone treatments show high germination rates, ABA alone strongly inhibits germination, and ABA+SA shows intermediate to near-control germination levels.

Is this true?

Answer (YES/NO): YES